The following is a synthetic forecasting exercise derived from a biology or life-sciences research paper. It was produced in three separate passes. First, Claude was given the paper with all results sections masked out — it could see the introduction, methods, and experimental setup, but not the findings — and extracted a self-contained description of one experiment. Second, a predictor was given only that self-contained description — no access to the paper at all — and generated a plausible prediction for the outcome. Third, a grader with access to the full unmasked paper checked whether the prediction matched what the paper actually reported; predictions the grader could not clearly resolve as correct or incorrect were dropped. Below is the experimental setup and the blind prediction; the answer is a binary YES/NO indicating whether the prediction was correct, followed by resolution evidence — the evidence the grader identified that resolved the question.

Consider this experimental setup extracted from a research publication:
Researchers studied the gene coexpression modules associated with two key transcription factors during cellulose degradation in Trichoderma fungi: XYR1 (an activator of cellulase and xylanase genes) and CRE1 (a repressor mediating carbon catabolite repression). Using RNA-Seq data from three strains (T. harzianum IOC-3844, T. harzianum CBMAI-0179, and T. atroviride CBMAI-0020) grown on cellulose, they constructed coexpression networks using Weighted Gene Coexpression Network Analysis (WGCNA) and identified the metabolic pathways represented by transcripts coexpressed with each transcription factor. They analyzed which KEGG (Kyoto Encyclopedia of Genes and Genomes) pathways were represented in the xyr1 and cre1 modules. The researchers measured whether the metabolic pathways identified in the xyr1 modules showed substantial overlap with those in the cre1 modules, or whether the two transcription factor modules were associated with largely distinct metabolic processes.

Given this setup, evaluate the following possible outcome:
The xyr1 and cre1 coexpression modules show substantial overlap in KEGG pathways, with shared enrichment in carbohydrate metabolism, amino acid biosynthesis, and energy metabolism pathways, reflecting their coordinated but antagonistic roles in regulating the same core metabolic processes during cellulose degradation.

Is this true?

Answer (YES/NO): YES